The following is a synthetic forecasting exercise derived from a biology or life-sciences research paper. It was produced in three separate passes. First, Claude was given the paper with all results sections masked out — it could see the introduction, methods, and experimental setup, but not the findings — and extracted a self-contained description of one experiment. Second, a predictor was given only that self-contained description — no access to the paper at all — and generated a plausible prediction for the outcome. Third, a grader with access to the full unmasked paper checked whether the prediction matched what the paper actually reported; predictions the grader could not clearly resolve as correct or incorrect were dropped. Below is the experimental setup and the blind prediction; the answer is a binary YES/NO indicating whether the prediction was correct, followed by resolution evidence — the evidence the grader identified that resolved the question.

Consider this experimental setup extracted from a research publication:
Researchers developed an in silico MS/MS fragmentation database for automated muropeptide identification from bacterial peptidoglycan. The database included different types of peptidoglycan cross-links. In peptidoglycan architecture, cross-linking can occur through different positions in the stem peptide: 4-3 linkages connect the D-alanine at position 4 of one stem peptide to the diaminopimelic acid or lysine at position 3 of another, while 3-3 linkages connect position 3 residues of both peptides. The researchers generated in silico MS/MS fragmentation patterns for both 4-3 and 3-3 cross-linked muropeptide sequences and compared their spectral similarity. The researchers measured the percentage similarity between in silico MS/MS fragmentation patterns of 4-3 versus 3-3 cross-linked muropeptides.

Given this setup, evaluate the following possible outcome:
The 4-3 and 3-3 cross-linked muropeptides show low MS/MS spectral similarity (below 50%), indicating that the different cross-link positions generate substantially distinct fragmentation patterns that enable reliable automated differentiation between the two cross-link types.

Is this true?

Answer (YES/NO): NO